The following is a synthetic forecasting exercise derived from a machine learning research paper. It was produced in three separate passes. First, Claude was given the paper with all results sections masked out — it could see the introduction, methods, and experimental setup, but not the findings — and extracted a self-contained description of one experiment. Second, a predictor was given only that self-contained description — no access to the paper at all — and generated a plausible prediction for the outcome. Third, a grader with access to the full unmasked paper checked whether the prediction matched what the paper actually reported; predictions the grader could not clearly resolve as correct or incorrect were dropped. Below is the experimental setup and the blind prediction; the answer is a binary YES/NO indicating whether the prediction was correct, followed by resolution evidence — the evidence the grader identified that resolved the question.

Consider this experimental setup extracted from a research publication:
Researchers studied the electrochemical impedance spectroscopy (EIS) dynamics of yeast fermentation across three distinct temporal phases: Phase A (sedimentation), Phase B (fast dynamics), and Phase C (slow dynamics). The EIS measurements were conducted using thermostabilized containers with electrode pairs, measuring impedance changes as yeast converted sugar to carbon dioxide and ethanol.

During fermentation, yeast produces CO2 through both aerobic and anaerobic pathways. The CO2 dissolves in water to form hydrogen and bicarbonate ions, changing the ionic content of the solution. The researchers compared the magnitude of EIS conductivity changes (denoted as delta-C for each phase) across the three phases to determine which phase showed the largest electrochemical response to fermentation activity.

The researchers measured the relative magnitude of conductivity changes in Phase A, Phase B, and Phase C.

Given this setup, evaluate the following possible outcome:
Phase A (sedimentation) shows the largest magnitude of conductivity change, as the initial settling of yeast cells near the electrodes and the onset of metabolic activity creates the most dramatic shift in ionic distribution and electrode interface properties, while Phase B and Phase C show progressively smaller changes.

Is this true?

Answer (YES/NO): NO